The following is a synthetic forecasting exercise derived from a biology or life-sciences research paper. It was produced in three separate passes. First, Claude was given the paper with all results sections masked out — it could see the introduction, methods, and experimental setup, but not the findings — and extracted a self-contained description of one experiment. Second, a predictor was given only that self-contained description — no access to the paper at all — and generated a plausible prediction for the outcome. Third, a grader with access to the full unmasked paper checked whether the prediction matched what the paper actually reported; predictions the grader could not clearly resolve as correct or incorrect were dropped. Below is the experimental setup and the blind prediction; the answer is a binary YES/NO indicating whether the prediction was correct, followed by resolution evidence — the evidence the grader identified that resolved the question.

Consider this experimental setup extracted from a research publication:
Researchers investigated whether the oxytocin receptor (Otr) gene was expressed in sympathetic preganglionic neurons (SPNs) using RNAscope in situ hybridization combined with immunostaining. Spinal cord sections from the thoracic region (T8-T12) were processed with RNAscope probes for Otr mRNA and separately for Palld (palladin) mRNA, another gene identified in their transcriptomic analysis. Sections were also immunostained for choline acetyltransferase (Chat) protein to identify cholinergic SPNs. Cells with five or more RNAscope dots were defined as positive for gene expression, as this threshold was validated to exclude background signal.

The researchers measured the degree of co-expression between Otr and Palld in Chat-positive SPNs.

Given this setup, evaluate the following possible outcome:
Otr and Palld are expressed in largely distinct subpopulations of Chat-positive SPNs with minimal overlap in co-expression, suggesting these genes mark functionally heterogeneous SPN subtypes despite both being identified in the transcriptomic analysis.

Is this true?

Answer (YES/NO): NO